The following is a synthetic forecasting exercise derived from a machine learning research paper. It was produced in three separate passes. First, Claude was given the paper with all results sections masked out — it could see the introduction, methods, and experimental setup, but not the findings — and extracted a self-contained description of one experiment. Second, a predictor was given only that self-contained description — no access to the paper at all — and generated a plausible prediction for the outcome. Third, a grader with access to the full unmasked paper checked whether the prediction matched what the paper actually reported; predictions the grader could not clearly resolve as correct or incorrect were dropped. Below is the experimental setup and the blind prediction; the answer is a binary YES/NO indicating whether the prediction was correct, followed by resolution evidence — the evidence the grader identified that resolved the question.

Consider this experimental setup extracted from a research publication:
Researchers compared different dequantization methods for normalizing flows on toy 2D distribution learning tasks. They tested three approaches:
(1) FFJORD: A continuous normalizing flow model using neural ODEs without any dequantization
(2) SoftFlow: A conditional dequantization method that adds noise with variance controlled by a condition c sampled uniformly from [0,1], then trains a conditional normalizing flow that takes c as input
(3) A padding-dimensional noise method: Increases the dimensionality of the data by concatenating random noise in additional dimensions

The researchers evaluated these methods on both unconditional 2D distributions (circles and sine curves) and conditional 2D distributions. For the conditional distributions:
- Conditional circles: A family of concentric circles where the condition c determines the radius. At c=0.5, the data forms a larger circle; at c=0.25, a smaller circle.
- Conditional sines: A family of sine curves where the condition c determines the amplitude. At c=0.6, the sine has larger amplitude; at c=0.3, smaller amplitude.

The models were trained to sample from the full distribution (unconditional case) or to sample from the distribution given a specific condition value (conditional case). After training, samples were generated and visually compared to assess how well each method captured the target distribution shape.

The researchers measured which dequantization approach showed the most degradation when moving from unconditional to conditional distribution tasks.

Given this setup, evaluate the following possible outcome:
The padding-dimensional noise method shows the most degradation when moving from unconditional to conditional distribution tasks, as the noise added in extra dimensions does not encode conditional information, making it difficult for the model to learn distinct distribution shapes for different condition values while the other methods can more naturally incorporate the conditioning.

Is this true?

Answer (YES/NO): NO